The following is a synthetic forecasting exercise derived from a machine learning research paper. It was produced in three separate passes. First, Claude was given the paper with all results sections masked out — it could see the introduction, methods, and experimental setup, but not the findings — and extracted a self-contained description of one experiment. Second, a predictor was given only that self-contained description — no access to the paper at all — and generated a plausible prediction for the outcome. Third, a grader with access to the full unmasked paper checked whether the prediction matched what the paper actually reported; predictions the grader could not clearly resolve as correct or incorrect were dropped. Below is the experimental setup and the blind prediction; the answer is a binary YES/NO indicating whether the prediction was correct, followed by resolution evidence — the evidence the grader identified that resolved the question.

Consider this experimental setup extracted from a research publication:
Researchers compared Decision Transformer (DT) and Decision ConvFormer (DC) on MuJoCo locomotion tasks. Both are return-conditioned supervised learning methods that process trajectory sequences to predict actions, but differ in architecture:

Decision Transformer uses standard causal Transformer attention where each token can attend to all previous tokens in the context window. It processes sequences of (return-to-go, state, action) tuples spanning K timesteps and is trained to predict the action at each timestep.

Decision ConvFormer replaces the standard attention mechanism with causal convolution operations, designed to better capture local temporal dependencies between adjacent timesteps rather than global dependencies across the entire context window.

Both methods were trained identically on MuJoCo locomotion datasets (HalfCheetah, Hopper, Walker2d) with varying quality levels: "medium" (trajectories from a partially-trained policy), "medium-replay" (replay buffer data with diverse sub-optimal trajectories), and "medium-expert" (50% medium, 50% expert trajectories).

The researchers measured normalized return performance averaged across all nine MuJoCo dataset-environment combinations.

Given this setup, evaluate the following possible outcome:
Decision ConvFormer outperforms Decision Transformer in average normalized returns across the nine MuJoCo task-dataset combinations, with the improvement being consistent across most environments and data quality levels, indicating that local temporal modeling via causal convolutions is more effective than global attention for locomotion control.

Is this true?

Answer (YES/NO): YES